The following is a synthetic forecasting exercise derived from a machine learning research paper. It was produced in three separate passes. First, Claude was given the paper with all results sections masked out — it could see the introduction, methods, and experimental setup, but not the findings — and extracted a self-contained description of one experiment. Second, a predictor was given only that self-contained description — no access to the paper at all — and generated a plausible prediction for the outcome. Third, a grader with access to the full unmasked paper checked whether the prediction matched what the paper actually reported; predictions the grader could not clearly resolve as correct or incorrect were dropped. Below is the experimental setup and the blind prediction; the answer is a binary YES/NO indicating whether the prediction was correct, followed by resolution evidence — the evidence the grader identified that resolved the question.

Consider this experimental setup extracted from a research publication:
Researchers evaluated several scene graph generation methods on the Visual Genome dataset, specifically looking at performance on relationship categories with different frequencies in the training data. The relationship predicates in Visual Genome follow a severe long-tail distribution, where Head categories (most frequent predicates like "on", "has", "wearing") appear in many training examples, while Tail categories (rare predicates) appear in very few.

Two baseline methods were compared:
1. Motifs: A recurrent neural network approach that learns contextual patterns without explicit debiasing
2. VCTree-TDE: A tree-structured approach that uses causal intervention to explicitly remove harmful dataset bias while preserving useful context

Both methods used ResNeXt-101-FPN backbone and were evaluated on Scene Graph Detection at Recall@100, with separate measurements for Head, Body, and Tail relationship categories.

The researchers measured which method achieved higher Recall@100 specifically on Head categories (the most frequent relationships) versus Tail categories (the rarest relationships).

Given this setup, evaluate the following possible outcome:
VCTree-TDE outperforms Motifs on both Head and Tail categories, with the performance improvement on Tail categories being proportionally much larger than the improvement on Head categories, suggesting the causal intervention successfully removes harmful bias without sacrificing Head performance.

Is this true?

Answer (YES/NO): NO